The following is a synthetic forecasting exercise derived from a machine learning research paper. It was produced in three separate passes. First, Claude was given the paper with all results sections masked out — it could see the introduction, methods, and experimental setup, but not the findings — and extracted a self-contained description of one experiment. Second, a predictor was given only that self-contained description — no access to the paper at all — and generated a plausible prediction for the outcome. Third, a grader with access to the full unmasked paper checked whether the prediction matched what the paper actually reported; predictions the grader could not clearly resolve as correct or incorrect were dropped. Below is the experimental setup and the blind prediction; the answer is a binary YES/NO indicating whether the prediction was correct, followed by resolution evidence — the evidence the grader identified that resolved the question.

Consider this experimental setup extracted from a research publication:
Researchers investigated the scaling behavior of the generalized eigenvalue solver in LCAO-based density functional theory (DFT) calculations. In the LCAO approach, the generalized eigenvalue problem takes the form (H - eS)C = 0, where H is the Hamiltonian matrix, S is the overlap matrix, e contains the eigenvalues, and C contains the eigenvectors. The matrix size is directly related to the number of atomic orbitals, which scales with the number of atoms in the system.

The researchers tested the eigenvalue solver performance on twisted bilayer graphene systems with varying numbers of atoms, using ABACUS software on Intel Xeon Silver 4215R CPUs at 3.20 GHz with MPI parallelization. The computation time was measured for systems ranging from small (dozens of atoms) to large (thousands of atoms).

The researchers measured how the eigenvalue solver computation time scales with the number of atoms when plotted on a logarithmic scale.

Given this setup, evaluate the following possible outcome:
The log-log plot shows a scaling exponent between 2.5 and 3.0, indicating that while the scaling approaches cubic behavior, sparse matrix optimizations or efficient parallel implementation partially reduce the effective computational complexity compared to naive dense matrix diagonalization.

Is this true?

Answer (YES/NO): NO